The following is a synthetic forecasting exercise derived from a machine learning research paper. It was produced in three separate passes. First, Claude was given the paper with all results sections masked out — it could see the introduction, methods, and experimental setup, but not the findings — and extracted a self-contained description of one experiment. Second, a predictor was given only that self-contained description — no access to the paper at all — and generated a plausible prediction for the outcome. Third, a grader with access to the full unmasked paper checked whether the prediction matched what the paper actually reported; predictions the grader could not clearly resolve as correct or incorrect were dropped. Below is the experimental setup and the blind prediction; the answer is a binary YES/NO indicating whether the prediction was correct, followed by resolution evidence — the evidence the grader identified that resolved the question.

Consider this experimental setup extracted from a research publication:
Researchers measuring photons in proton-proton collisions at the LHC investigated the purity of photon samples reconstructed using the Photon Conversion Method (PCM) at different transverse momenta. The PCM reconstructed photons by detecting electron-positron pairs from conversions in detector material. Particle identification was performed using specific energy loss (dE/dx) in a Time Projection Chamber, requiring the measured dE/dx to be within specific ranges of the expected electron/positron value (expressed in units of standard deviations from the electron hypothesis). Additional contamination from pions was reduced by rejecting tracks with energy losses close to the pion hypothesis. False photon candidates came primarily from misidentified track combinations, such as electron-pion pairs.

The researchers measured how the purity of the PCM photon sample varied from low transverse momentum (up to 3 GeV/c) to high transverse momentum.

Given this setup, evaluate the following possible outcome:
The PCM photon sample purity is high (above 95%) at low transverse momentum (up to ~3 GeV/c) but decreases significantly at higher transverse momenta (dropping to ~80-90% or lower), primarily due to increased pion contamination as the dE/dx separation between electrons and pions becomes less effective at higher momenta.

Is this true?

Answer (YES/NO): NO